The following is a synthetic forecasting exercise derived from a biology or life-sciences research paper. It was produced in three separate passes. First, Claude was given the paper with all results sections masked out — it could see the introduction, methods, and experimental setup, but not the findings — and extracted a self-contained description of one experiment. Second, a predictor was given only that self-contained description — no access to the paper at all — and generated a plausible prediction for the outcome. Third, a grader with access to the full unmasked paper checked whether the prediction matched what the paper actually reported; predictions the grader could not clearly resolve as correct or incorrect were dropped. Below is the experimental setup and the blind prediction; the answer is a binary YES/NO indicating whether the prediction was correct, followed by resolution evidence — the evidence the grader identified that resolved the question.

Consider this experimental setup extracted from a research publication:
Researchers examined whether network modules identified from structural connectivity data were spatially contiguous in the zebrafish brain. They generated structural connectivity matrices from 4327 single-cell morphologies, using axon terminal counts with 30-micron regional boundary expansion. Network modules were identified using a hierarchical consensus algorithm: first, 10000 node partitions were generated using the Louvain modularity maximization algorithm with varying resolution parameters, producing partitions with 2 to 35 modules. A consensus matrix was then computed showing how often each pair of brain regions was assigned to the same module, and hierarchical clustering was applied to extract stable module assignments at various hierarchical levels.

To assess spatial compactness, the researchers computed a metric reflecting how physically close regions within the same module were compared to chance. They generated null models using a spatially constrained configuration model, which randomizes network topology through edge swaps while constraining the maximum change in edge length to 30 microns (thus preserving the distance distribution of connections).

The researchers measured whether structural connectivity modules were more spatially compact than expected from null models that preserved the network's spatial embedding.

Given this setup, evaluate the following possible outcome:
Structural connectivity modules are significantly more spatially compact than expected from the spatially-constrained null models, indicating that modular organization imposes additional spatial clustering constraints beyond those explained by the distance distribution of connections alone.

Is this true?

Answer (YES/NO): NO